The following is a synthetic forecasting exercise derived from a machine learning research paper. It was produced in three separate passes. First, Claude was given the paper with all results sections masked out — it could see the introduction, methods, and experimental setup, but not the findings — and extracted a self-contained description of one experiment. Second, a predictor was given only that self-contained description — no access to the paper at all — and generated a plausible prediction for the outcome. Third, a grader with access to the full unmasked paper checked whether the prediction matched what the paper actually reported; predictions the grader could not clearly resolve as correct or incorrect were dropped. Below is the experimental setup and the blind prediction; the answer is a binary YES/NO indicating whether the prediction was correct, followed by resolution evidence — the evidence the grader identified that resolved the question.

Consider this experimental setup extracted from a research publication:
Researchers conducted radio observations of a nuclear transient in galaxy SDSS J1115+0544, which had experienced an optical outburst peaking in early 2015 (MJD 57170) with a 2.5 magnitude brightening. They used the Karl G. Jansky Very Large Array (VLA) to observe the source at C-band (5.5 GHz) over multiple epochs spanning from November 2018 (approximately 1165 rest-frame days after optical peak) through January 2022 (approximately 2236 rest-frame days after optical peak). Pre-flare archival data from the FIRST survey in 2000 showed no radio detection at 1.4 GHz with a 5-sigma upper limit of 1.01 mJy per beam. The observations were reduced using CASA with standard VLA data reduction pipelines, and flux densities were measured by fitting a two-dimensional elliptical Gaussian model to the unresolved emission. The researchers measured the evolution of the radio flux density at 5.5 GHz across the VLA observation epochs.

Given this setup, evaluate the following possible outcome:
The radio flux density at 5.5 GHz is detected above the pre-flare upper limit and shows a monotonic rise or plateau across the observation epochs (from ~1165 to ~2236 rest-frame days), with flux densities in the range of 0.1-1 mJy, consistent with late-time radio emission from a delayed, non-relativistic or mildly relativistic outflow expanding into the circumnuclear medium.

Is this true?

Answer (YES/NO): NO